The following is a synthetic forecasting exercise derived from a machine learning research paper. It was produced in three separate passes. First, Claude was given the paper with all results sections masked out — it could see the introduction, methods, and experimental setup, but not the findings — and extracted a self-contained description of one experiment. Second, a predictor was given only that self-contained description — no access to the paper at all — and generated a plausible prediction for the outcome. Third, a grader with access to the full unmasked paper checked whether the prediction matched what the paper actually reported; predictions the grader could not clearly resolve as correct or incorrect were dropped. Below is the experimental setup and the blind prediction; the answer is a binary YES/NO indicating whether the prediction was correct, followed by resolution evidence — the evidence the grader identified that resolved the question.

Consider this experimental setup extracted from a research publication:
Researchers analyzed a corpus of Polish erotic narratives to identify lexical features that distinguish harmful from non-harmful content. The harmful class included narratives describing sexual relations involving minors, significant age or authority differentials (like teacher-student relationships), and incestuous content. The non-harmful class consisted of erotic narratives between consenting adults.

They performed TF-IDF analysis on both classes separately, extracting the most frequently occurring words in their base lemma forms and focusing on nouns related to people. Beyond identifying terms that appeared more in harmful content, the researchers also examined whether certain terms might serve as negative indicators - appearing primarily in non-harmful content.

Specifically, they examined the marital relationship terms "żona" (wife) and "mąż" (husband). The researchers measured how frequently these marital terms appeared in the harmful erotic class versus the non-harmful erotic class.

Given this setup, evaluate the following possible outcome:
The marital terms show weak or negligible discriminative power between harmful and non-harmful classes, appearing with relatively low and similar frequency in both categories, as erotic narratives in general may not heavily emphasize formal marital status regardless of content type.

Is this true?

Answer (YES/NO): NO